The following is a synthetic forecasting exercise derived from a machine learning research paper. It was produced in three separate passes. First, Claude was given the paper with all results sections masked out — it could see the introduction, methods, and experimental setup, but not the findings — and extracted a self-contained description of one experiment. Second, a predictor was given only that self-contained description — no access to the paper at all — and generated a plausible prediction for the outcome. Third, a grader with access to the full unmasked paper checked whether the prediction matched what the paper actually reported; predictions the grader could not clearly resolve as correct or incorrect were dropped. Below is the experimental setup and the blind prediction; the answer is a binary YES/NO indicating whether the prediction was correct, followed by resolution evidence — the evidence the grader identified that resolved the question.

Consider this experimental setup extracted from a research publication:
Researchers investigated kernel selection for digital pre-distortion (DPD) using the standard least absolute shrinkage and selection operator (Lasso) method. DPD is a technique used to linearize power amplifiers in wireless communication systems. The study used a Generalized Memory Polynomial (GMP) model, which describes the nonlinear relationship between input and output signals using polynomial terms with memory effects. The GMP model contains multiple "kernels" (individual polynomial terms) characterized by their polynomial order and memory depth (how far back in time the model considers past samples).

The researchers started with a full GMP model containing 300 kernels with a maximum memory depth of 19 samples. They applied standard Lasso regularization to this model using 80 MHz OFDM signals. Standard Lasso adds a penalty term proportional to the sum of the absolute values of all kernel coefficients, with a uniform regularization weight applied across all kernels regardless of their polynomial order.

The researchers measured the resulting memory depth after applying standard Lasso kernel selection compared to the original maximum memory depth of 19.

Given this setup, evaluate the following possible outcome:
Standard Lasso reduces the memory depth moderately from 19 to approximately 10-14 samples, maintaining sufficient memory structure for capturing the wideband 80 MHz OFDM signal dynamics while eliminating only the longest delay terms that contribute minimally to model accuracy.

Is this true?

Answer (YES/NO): NO